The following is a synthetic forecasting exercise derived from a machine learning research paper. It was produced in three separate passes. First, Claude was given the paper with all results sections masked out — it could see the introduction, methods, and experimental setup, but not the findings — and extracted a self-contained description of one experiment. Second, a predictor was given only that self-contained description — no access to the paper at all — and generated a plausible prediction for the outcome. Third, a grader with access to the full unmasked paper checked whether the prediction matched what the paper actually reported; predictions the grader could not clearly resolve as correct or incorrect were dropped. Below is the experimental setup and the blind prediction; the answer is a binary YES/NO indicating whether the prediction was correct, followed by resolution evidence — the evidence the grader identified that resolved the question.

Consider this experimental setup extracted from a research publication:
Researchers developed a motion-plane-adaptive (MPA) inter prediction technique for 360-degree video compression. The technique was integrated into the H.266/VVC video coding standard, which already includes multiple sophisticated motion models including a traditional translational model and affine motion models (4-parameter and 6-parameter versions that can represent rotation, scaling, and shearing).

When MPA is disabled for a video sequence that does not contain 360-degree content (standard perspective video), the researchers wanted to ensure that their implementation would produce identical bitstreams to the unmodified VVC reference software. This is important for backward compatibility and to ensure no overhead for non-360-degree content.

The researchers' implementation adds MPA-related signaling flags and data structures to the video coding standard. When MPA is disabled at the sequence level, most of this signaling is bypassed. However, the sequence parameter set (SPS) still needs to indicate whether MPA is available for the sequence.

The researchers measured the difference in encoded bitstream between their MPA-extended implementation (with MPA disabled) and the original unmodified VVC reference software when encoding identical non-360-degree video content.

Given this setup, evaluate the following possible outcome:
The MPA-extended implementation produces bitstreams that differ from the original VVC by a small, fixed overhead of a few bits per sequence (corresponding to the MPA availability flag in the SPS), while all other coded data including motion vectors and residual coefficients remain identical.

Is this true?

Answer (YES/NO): NO